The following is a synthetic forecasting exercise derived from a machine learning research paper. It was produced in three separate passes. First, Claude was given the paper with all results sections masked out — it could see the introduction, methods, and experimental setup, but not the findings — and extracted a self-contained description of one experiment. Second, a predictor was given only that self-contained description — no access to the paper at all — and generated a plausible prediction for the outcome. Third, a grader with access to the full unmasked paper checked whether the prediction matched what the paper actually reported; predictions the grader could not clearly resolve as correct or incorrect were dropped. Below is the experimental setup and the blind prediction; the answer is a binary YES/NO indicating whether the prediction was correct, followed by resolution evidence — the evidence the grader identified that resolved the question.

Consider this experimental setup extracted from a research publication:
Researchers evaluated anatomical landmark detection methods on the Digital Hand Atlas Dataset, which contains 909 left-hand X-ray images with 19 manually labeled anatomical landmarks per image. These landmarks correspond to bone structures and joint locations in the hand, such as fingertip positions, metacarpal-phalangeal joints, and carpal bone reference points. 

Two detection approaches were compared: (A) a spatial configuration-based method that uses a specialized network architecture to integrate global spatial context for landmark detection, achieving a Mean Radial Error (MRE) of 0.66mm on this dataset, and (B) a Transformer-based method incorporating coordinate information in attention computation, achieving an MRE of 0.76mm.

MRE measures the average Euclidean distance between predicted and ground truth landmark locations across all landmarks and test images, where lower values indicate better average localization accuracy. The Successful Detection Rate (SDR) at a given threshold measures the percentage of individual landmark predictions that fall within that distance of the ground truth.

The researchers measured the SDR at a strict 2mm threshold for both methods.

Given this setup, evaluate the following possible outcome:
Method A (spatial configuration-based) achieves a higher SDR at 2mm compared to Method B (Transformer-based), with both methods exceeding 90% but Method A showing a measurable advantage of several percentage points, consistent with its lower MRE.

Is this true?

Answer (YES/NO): NO